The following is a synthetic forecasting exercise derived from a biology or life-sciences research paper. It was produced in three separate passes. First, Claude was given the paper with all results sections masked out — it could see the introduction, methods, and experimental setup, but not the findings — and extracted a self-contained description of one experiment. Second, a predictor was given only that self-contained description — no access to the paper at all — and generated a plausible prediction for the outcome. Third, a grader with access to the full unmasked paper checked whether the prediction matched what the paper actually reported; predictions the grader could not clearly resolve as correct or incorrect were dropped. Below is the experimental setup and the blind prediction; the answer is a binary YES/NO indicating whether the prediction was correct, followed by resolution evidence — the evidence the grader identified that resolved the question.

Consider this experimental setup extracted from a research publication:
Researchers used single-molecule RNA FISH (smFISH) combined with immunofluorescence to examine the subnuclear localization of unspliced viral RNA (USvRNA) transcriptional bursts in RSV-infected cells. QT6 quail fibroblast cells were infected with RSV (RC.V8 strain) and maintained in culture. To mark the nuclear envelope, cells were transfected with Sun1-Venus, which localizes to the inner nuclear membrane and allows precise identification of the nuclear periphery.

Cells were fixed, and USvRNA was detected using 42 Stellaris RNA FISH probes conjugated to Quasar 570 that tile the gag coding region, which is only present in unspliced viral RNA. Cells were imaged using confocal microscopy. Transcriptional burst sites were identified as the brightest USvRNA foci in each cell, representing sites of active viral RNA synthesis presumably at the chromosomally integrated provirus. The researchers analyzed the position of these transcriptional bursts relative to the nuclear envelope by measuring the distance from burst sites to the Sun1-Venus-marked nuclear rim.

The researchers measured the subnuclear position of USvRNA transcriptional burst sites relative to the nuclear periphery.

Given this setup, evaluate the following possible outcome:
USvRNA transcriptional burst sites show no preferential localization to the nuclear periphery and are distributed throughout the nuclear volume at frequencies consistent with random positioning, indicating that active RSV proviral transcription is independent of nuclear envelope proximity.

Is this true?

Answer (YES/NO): NO